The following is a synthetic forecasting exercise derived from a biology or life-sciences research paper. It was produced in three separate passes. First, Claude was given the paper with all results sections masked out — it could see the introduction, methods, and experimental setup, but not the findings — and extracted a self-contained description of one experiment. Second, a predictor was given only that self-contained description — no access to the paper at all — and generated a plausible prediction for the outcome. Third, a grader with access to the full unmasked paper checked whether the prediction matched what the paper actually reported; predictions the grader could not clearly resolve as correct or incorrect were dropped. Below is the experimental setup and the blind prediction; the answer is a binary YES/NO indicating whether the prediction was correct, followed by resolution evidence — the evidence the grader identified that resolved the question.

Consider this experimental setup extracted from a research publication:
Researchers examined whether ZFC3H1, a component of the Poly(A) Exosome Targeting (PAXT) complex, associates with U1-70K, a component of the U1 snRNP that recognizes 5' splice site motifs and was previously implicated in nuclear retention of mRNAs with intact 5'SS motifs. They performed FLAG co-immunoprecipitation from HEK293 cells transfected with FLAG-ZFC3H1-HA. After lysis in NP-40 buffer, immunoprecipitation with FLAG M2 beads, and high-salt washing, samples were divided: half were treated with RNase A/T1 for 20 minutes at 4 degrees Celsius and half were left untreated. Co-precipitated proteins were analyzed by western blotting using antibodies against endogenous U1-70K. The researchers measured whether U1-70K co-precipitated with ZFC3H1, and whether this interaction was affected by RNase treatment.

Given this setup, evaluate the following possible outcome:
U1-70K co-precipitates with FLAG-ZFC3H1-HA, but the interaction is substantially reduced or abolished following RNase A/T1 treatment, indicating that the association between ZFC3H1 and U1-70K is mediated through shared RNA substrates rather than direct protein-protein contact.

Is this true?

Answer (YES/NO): NO